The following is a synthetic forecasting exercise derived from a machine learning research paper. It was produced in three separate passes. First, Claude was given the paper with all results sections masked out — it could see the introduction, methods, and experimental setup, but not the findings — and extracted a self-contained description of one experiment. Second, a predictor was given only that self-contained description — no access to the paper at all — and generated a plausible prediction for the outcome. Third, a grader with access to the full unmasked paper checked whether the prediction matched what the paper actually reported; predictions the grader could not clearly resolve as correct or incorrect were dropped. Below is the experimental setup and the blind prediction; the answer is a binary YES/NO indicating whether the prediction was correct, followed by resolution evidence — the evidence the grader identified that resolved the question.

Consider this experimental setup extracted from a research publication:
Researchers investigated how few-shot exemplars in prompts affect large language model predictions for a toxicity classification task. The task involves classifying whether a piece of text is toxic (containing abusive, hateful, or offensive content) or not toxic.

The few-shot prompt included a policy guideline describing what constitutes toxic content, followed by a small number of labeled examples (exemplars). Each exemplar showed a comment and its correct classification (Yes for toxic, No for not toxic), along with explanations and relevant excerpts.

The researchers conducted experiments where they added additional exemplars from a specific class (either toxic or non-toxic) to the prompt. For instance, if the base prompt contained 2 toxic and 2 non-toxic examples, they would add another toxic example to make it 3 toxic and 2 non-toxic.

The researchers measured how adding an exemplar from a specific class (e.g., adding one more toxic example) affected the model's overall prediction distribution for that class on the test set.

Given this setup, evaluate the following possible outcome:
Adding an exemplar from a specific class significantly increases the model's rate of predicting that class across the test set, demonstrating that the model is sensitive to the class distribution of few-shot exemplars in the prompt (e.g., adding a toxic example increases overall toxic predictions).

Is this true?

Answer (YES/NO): NO